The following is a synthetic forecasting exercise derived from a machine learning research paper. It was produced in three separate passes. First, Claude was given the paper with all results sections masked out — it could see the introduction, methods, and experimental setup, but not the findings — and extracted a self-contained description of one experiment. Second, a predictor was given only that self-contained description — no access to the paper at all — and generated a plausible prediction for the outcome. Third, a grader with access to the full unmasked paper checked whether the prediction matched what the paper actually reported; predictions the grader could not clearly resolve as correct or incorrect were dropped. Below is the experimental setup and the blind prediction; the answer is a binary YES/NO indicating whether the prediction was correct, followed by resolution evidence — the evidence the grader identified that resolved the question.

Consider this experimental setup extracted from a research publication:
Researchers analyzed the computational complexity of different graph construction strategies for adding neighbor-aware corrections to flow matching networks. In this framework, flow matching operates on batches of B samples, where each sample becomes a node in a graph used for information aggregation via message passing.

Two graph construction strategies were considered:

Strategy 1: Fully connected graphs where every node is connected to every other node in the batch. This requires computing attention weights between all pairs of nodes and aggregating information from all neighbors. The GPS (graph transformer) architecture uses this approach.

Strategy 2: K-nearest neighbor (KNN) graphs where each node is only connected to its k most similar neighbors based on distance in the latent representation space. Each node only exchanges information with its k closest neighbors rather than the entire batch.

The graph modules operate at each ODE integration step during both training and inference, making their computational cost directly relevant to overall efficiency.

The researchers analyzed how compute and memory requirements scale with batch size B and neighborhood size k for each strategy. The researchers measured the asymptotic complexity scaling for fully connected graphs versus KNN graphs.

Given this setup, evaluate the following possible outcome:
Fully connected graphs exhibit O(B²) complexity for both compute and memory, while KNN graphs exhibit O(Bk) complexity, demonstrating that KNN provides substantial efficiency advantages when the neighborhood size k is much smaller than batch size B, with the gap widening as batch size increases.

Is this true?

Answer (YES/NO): YES